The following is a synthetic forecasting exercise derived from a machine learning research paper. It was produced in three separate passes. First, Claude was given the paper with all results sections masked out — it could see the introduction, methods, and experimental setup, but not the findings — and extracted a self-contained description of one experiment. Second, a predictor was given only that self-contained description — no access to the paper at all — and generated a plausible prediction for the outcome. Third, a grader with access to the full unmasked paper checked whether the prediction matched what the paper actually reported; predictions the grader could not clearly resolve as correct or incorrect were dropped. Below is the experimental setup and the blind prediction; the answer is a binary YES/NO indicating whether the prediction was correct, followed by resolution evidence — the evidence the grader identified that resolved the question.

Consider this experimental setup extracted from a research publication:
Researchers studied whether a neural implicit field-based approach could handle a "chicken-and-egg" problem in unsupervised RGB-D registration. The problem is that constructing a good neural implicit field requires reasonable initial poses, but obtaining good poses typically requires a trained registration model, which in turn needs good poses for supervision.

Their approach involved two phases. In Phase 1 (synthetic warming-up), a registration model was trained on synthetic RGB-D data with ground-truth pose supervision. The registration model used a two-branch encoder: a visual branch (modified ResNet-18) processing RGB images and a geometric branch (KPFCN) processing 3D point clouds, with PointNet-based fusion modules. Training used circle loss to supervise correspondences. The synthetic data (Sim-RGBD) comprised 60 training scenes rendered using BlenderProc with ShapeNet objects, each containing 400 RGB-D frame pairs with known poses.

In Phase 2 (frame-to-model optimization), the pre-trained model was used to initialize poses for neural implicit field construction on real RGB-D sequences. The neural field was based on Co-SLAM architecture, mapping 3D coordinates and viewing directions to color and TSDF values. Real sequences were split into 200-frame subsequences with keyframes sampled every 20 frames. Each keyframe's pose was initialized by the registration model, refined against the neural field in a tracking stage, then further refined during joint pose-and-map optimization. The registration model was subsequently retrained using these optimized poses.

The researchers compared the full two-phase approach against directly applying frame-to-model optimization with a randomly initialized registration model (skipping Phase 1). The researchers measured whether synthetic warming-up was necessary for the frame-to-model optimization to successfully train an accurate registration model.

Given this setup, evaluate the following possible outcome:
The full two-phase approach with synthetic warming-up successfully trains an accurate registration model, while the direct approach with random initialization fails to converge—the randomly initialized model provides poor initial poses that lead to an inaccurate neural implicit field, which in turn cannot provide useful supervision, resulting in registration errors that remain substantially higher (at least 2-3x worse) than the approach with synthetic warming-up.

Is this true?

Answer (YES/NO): NO